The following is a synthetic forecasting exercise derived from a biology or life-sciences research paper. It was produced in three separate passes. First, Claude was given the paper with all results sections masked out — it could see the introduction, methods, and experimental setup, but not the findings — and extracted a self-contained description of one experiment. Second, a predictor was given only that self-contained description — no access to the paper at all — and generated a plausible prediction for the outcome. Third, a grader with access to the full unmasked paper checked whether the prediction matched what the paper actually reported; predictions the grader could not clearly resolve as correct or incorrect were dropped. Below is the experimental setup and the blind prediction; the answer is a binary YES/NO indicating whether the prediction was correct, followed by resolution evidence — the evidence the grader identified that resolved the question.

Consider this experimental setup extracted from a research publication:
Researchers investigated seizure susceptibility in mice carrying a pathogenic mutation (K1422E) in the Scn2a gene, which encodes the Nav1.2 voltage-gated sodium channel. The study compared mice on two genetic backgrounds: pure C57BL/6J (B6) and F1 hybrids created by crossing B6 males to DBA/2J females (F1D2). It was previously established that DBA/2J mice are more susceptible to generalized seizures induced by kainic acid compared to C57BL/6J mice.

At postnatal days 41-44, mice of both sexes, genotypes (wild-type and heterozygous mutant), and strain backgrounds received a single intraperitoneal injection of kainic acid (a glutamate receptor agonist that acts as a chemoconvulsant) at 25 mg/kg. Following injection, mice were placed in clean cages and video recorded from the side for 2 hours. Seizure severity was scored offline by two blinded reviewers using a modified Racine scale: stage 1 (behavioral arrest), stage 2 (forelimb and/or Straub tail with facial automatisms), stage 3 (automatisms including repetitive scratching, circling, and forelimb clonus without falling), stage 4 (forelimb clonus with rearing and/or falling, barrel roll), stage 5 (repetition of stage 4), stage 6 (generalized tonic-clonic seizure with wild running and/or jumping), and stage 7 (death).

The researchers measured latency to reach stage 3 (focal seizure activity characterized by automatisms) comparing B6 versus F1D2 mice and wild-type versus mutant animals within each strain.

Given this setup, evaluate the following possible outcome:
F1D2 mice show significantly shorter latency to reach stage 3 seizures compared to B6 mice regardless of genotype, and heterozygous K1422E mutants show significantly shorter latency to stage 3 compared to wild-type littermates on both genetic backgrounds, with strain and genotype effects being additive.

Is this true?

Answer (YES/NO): NO